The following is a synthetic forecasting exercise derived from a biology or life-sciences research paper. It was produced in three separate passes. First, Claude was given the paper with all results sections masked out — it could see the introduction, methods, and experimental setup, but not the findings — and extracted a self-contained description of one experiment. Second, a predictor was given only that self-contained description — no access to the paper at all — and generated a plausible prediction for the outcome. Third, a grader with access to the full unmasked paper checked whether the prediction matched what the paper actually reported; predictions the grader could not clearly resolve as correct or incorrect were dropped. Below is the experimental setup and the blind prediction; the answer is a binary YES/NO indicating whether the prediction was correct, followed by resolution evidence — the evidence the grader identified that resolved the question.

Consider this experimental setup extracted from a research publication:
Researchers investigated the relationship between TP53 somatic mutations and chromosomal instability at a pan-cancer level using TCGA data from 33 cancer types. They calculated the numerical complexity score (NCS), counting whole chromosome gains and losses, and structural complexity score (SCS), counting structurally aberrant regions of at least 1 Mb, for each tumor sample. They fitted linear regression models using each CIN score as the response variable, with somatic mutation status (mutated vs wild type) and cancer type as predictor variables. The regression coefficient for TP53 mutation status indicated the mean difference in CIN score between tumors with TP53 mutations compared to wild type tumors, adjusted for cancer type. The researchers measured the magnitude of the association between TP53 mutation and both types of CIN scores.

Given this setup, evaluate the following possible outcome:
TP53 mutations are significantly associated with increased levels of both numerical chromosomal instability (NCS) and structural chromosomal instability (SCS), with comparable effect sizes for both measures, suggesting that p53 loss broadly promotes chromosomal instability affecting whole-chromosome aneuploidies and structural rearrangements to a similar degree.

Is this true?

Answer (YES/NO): NO